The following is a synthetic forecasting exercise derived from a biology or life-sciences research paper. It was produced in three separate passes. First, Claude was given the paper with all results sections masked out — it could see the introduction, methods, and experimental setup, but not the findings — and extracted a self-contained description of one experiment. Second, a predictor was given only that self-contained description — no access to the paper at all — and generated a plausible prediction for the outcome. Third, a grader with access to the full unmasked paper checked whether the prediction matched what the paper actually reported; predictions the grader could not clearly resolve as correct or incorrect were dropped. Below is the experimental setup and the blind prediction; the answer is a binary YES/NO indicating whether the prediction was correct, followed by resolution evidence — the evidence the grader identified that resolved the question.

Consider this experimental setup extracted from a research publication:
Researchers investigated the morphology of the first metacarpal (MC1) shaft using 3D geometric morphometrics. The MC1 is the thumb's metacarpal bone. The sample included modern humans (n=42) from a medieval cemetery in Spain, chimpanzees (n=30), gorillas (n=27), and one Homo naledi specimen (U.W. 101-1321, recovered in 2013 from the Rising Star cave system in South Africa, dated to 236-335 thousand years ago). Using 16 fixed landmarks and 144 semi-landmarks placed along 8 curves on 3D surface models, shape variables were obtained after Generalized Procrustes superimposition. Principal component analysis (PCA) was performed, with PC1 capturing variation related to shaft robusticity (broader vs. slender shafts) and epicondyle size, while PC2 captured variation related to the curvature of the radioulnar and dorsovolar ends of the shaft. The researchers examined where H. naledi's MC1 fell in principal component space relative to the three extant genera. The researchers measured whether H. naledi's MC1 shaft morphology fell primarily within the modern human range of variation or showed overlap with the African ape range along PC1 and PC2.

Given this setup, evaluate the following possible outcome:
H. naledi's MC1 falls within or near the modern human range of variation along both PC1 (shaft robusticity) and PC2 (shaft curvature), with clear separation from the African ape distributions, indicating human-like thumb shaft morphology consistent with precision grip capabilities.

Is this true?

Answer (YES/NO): NO